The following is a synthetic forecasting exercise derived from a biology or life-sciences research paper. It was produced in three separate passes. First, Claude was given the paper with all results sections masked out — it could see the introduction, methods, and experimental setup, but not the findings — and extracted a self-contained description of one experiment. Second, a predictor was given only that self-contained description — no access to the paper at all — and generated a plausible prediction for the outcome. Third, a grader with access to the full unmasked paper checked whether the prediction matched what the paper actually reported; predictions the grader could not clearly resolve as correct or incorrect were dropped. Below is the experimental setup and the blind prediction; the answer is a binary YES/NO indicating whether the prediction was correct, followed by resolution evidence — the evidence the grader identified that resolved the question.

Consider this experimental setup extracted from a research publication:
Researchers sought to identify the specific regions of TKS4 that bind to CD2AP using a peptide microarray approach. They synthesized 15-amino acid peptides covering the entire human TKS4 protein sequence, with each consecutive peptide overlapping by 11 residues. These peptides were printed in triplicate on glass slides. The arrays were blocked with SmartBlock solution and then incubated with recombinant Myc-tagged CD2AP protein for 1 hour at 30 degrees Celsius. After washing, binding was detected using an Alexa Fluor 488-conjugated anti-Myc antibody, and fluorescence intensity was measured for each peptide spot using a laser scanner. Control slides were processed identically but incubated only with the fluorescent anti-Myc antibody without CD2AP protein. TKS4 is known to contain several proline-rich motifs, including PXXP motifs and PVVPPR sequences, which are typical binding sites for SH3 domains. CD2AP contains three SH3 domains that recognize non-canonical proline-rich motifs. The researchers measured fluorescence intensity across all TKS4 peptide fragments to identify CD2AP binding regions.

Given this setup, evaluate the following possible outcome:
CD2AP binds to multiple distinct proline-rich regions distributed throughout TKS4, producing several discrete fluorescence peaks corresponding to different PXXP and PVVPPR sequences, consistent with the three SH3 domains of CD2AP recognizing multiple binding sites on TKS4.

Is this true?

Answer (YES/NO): NO